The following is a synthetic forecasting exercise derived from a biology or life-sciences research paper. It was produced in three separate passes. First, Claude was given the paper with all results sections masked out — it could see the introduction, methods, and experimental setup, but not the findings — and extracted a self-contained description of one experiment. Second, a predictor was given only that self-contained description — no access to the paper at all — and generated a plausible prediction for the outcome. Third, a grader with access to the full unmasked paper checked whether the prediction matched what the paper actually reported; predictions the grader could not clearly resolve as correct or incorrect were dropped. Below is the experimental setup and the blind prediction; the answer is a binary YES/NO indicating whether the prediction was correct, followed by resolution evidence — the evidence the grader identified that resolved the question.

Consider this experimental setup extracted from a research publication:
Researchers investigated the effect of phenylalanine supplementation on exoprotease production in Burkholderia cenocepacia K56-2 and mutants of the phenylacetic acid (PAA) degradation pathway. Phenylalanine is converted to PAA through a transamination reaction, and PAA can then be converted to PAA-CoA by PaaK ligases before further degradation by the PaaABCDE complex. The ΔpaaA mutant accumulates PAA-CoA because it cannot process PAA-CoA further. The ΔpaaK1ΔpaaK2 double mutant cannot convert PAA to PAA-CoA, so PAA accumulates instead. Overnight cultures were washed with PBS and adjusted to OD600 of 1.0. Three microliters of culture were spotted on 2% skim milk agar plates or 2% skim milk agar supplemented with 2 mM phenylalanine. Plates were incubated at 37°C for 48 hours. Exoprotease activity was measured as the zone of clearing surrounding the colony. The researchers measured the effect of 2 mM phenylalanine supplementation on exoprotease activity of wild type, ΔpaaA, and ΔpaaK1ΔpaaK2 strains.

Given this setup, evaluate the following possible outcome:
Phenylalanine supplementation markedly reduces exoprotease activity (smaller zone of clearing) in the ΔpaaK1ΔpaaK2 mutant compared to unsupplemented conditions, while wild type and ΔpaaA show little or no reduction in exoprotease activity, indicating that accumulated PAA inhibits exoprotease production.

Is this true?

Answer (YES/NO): NO